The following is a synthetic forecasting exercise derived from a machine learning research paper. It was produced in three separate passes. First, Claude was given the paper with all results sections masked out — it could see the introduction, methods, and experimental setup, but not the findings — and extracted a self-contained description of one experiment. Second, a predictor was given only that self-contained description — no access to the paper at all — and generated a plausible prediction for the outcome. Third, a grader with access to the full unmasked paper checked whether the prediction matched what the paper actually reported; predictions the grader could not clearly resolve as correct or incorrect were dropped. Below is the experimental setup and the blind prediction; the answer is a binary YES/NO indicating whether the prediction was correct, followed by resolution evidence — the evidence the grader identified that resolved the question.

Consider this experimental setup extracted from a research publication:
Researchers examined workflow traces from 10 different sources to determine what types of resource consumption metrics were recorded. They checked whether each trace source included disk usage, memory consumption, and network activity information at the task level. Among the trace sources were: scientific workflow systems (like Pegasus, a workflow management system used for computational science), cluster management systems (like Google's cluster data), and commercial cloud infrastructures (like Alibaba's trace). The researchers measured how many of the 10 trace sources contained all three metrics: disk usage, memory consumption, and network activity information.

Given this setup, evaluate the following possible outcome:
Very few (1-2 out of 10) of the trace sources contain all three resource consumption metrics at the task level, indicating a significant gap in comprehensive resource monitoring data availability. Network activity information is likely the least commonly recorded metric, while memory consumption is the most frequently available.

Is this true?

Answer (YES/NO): NO